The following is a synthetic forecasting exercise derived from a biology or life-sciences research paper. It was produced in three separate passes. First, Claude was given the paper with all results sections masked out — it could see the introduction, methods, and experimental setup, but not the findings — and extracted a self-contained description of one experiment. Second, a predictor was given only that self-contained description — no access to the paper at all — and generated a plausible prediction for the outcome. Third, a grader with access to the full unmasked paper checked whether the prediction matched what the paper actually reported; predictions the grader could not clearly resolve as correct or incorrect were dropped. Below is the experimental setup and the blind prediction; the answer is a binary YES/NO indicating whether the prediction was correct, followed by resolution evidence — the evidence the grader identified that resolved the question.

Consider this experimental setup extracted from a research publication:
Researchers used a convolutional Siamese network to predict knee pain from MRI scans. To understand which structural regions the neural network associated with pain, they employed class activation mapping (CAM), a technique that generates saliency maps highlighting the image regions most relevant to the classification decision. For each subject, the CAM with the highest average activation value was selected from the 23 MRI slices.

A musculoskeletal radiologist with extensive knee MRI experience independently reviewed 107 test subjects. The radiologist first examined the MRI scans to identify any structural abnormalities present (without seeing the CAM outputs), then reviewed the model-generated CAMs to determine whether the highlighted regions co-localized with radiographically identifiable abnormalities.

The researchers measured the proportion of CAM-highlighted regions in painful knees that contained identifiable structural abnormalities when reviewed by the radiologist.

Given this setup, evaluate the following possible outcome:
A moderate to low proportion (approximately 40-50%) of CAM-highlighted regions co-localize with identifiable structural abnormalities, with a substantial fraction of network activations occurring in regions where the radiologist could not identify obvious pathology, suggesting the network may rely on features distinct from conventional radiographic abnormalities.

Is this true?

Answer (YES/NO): NO